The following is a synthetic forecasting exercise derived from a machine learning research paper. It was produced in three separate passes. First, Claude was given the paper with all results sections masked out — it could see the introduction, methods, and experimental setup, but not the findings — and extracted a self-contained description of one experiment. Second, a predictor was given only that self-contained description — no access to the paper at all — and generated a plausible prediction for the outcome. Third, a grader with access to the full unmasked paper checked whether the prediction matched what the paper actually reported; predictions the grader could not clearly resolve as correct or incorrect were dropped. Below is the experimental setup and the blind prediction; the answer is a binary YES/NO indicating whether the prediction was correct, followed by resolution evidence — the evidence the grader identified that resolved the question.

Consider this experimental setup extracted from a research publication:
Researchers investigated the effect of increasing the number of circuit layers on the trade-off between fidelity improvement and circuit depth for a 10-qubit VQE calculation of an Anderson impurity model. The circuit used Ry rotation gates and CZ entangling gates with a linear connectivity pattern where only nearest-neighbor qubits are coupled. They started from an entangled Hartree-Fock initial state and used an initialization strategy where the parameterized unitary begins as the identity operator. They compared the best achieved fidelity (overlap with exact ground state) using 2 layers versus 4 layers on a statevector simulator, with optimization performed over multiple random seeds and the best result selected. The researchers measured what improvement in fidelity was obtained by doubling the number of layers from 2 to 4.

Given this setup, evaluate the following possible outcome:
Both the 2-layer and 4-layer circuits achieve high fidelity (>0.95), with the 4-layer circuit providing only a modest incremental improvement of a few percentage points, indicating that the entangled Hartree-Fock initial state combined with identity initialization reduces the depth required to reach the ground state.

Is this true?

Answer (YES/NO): NO